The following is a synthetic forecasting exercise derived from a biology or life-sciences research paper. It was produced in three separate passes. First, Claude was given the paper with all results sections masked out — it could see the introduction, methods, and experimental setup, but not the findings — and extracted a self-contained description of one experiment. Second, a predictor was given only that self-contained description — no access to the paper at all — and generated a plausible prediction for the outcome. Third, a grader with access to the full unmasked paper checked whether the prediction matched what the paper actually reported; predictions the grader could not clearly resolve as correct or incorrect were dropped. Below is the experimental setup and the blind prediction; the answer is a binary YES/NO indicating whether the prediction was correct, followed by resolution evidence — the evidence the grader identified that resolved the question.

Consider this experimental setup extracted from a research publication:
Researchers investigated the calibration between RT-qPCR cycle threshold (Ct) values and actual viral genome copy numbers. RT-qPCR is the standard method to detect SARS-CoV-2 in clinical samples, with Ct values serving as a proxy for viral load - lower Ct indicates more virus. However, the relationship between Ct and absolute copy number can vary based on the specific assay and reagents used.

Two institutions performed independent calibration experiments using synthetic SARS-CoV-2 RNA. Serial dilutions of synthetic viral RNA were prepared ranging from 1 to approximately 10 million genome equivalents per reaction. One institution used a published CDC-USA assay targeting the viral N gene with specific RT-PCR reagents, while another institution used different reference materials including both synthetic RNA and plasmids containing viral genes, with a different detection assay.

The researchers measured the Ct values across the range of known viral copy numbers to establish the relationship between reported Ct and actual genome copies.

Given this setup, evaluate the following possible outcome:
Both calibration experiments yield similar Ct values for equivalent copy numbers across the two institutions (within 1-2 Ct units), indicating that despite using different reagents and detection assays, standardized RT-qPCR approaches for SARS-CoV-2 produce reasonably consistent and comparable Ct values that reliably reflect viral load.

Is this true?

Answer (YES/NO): YES